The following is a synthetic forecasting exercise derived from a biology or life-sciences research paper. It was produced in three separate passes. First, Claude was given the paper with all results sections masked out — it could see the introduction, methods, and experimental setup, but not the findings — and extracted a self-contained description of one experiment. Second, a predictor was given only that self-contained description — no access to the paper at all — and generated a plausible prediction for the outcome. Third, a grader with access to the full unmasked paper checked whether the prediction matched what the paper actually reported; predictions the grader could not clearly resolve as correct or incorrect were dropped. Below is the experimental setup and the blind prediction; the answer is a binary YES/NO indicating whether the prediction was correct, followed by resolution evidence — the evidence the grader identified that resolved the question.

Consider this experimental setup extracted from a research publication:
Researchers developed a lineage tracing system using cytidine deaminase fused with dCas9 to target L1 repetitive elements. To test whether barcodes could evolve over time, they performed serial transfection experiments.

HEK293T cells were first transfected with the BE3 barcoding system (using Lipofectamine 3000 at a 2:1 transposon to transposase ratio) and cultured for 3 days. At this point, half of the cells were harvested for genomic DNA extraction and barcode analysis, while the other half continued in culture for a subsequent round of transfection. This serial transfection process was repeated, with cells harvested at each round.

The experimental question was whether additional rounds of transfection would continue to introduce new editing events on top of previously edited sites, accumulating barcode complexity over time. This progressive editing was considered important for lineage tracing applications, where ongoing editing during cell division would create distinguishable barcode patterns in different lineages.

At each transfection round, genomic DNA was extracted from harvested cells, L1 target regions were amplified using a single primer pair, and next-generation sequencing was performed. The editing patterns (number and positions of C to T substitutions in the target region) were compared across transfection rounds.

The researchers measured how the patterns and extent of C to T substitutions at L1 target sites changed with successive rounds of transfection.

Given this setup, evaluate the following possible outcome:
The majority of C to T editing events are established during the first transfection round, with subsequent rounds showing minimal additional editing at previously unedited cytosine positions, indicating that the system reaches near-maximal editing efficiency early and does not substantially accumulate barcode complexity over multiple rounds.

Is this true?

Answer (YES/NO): NO